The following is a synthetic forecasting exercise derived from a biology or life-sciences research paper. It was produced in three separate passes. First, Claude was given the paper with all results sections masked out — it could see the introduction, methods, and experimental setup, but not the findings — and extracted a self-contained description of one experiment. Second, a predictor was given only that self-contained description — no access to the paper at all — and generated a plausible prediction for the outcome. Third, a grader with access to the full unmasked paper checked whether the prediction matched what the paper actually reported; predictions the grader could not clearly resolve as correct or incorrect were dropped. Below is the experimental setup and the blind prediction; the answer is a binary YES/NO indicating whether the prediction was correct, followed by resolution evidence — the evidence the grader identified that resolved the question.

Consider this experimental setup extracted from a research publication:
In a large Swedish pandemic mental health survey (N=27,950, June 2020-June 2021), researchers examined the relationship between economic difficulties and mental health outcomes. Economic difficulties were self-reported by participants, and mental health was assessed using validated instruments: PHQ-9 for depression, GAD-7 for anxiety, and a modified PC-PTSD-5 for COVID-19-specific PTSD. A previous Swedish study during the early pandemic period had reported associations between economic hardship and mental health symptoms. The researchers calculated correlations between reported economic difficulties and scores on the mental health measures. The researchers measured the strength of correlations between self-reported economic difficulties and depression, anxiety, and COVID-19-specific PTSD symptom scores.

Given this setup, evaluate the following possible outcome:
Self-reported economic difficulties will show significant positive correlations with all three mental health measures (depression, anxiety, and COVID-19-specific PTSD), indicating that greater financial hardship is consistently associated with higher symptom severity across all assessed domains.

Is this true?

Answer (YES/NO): YES